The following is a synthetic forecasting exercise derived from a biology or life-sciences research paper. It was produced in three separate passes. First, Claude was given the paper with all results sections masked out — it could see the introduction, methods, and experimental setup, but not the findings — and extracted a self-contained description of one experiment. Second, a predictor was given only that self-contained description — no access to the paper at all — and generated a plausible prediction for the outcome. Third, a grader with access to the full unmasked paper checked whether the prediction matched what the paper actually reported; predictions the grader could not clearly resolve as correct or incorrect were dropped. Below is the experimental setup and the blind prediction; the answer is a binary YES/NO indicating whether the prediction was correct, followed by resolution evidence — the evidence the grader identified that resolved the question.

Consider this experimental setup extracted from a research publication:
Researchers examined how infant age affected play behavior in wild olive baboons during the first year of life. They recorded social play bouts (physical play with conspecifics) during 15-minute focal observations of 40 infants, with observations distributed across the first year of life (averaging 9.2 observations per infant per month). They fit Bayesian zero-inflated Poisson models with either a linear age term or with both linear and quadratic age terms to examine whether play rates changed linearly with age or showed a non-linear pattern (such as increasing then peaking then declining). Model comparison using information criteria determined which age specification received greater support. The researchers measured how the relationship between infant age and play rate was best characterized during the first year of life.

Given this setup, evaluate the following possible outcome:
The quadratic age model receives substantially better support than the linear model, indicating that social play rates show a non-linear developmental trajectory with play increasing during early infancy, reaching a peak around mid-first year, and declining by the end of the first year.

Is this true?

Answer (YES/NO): NO